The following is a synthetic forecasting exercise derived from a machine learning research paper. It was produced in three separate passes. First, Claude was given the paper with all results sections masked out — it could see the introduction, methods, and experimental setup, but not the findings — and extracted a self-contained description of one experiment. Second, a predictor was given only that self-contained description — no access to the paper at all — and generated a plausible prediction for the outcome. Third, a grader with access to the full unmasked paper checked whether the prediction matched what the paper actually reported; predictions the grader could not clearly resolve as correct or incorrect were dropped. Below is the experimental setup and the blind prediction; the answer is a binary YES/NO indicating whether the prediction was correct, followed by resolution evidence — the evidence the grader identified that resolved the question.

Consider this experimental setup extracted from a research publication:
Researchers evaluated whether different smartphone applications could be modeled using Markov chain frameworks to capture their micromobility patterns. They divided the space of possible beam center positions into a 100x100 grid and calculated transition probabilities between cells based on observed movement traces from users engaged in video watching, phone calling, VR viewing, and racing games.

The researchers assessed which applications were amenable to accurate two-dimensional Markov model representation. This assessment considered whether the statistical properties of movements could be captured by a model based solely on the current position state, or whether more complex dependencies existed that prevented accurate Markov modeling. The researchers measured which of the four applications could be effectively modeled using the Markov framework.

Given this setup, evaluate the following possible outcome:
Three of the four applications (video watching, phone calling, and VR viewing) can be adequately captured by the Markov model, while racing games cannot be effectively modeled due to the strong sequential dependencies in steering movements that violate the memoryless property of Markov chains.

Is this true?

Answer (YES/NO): NO